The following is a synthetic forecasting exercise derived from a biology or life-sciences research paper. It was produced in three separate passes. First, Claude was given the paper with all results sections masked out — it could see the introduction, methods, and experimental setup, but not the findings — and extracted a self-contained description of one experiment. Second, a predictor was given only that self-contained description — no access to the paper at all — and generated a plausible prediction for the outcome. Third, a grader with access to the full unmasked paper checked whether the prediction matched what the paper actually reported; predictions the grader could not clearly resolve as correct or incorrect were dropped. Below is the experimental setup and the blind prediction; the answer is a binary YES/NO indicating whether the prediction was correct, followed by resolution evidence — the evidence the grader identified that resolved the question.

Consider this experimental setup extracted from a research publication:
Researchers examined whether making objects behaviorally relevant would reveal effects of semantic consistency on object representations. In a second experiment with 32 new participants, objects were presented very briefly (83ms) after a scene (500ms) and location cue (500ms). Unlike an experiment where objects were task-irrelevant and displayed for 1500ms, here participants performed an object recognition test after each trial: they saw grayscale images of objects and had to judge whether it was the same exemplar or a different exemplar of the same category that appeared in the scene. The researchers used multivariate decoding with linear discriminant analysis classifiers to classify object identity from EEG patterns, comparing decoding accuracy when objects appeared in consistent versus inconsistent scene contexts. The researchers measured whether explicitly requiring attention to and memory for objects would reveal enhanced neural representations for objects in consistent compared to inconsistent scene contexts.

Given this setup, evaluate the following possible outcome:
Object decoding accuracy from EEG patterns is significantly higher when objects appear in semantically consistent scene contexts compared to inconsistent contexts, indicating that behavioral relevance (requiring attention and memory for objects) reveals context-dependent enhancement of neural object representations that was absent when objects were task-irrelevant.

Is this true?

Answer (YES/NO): YES